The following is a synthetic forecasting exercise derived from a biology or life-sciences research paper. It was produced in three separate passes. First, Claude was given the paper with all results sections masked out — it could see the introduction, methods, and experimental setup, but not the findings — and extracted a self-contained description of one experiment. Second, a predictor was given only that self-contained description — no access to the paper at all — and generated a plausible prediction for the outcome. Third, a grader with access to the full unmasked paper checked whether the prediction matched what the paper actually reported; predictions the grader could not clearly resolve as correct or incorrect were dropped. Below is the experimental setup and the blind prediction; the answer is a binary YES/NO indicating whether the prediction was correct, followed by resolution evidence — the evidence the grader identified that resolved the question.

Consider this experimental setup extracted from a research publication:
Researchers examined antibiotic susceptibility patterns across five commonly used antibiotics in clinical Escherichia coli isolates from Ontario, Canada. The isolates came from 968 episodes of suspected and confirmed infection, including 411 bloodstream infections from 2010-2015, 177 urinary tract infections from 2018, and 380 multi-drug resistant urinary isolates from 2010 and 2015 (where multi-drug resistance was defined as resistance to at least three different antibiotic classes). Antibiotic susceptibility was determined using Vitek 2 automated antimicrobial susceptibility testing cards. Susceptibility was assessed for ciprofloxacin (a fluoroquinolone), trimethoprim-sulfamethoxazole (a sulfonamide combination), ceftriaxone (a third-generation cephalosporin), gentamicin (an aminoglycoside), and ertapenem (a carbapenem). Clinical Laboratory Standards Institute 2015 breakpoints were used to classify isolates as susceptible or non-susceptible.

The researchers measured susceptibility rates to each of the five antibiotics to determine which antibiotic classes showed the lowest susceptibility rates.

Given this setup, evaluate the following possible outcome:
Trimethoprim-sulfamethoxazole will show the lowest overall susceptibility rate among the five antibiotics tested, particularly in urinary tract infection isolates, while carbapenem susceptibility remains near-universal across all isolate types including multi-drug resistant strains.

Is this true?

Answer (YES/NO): NO